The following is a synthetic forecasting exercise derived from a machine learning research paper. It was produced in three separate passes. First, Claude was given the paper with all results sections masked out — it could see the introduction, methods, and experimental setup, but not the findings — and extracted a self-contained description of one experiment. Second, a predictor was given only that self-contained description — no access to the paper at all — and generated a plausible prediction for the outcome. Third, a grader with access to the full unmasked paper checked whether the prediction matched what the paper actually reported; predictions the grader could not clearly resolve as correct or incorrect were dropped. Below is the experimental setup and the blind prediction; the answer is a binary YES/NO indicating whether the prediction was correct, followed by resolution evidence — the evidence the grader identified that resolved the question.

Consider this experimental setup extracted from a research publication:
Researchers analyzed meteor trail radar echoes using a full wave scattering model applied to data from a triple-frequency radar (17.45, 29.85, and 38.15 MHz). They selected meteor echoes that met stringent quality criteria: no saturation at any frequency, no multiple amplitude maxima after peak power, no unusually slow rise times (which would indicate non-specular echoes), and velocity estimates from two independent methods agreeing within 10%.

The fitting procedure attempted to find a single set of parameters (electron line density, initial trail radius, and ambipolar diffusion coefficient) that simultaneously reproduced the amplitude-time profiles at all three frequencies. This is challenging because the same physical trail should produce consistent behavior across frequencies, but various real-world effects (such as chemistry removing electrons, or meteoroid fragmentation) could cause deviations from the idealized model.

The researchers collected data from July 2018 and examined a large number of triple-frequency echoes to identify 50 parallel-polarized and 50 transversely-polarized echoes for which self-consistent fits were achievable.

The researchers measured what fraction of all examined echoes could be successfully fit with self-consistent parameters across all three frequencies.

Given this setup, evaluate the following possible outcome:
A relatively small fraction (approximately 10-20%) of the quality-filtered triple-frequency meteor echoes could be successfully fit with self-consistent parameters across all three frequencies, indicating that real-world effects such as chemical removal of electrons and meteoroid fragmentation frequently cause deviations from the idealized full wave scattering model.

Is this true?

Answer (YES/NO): NO